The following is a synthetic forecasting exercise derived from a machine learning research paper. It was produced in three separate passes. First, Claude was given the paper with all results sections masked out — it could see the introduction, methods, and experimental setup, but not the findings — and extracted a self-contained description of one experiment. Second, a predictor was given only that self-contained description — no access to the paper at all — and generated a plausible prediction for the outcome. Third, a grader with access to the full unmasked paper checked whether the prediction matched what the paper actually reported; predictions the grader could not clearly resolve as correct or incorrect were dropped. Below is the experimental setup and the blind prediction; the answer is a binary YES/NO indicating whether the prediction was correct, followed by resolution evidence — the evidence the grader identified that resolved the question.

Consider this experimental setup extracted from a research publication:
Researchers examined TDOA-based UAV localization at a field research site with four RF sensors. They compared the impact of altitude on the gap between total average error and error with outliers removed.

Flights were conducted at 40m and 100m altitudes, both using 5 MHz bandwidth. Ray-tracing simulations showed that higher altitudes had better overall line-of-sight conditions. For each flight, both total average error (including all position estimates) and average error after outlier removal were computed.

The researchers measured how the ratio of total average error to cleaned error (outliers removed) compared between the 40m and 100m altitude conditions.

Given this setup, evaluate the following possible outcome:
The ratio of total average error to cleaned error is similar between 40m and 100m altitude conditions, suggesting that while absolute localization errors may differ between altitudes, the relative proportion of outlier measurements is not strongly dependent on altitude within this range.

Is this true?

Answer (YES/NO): NO